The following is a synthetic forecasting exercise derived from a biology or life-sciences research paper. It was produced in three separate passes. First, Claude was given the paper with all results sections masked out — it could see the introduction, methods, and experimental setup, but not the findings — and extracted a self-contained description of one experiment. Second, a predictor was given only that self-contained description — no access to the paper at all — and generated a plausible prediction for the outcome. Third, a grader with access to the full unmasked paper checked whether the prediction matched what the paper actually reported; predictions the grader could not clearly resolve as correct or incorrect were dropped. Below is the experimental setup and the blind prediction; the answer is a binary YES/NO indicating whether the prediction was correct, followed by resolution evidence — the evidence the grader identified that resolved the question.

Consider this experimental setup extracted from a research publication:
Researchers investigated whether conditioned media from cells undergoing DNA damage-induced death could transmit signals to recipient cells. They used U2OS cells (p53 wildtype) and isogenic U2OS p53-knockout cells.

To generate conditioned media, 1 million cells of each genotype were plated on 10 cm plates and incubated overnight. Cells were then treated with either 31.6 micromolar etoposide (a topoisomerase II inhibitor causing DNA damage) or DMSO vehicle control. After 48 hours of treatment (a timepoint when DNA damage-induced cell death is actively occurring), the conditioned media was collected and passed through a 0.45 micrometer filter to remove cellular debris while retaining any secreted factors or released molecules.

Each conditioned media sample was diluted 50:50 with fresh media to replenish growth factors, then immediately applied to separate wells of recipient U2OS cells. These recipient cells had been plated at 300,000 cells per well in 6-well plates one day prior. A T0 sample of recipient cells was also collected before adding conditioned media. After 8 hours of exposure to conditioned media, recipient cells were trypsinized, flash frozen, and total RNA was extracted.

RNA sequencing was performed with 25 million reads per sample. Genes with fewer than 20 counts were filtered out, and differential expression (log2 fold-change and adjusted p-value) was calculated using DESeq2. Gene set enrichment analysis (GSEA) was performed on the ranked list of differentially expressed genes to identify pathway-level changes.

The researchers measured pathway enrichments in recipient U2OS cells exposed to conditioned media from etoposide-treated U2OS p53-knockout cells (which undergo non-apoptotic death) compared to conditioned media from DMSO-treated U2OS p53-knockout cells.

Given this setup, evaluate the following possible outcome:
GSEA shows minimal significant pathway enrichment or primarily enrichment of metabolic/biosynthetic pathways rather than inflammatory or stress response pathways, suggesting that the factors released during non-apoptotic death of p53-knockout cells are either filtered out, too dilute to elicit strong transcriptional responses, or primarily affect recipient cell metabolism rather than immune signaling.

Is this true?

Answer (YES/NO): NO